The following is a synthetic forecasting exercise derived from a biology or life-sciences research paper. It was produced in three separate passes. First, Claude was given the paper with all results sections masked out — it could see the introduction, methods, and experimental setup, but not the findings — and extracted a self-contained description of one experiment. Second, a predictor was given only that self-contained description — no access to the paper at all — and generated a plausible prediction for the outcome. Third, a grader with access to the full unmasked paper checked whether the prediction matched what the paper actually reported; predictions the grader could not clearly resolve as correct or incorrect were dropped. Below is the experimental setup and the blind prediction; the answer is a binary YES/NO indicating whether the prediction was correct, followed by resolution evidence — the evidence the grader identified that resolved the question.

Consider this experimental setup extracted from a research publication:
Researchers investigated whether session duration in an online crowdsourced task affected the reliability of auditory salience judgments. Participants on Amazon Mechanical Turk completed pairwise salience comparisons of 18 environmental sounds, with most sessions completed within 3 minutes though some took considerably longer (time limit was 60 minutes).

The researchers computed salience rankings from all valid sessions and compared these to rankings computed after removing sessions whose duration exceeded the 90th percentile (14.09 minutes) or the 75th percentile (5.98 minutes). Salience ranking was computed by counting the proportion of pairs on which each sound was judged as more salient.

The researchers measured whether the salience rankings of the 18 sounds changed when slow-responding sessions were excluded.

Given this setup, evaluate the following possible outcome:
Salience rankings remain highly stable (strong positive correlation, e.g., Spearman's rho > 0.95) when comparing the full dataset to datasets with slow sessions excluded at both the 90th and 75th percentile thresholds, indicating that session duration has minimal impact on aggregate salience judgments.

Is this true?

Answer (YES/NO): YES